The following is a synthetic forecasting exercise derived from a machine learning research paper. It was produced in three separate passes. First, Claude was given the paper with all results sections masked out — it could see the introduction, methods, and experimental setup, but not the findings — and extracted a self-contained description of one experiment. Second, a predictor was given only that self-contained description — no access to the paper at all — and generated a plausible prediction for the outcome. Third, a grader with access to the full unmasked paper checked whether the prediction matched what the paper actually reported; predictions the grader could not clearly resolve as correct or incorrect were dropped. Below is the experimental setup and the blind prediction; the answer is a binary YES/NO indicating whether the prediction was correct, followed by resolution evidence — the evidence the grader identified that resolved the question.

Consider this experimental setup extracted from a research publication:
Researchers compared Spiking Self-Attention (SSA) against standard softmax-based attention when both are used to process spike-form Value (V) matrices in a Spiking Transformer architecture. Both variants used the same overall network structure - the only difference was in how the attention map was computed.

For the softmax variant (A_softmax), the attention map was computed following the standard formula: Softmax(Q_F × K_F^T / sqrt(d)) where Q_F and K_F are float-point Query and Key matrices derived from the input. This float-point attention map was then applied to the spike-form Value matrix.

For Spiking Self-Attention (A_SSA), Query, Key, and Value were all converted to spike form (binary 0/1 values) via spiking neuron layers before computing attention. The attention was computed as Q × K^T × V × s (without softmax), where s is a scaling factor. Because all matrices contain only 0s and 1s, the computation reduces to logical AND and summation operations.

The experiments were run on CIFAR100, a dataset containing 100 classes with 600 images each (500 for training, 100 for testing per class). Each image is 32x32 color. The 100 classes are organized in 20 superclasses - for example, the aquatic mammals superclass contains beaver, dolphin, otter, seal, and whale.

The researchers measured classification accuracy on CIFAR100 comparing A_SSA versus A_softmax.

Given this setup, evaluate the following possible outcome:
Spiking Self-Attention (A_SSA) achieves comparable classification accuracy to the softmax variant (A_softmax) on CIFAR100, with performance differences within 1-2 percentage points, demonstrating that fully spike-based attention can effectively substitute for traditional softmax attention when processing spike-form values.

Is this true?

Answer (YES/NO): YES